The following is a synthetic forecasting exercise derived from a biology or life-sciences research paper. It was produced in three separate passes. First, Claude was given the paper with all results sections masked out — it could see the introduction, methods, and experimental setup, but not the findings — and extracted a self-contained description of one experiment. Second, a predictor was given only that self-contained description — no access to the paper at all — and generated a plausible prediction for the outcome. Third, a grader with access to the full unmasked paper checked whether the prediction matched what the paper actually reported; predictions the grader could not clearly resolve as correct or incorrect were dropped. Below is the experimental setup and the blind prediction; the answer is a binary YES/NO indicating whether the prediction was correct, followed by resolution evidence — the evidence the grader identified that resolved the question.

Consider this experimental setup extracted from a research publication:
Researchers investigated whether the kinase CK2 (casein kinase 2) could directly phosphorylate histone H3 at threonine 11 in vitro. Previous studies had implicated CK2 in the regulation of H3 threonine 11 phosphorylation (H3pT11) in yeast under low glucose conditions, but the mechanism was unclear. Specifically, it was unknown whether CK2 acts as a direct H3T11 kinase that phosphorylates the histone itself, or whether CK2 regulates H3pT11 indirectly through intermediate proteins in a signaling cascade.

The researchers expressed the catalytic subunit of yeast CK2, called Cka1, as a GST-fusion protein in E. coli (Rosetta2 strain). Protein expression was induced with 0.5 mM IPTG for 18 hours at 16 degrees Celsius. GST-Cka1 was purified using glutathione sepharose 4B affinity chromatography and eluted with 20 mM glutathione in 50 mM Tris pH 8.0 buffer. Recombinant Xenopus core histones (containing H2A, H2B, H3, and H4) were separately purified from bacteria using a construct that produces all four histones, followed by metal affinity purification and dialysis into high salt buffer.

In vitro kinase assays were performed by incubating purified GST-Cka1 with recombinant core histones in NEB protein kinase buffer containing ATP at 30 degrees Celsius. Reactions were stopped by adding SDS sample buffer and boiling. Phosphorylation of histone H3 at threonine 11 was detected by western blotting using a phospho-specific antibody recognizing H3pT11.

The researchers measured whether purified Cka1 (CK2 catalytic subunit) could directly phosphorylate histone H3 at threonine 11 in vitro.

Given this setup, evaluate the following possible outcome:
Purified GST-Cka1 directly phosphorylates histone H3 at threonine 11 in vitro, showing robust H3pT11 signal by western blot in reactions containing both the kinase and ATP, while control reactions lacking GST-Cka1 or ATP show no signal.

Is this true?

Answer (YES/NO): NO